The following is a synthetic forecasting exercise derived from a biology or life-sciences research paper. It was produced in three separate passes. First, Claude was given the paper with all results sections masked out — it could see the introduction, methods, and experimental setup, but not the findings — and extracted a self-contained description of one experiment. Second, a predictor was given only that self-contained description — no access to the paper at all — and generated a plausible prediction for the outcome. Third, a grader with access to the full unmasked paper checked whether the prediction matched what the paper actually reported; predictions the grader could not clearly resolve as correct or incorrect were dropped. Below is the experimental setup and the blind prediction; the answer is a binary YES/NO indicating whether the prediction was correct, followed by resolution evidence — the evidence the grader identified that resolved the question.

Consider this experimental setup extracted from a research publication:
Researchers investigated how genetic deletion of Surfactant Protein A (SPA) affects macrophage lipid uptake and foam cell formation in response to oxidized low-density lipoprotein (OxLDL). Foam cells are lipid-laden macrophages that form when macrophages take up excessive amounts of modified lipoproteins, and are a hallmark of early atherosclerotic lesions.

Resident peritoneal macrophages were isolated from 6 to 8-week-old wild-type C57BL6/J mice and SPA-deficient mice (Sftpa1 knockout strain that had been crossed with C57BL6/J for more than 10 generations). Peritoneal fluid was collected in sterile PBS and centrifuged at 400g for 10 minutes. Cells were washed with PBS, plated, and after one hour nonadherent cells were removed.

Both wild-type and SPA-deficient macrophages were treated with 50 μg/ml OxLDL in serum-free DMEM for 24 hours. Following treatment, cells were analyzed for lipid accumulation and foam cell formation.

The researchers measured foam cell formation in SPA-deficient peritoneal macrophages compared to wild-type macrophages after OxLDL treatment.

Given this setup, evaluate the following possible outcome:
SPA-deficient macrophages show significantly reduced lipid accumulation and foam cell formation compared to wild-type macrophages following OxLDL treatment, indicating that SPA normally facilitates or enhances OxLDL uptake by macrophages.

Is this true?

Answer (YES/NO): YES